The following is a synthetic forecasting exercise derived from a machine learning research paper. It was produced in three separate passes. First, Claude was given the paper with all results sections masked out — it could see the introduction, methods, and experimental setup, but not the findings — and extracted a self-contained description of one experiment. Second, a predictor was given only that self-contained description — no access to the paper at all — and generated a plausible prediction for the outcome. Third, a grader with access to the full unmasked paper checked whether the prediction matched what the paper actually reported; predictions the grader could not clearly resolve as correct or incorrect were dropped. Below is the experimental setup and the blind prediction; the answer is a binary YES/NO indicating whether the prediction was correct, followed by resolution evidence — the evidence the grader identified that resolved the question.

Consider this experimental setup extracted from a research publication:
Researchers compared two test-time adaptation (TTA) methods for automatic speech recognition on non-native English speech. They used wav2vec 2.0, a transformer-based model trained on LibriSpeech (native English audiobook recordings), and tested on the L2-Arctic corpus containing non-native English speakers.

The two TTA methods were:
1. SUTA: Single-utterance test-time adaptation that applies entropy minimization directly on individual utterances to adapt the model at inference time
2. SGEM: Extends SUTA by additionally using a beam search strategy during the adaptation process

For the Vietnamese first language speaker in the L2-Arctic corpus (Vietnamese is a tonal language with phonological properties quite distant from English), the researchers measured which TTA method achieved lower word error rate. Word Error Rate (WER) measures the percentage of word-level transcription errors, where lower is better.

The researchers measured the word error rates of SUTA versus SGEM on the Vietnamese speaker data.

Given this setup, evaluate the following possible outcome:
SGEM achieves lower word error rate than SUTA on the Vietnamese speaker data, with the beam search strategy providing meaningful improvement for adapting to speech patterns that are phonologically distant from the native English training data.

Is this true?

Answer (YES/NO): NO